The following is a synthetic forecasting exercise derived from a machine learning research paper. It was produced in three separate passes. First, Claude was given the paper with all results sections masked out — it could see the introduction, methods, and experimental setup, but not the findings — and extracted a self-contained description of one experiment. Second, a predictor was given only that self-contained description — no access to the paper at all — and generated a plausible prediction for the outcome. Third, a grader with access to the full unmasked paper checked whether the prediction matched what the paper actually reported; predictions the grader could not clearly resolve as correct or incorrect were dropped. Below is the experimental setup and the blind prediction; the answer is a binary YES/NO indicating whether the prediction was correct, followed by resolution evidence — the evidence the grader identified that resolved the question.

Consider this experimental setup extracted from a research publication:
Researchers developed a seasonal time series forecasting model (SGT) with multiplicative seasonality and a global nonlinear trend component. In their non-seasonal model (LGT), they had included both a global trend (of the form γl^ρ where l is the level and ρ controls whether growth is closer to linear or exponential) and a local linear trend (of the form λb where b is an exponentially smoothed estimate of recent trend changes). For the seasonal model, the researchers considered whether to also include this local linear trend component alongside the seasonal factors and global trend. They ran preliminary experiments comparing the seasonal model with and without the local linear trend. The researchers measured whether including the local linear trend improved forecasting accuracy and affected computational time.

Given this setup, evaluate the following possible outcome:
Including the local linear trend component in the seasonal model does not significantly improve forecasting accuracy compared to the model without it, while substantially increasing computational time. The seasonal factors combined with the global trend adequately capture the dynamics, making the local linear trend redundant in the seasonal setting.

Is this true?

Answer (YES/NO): YES